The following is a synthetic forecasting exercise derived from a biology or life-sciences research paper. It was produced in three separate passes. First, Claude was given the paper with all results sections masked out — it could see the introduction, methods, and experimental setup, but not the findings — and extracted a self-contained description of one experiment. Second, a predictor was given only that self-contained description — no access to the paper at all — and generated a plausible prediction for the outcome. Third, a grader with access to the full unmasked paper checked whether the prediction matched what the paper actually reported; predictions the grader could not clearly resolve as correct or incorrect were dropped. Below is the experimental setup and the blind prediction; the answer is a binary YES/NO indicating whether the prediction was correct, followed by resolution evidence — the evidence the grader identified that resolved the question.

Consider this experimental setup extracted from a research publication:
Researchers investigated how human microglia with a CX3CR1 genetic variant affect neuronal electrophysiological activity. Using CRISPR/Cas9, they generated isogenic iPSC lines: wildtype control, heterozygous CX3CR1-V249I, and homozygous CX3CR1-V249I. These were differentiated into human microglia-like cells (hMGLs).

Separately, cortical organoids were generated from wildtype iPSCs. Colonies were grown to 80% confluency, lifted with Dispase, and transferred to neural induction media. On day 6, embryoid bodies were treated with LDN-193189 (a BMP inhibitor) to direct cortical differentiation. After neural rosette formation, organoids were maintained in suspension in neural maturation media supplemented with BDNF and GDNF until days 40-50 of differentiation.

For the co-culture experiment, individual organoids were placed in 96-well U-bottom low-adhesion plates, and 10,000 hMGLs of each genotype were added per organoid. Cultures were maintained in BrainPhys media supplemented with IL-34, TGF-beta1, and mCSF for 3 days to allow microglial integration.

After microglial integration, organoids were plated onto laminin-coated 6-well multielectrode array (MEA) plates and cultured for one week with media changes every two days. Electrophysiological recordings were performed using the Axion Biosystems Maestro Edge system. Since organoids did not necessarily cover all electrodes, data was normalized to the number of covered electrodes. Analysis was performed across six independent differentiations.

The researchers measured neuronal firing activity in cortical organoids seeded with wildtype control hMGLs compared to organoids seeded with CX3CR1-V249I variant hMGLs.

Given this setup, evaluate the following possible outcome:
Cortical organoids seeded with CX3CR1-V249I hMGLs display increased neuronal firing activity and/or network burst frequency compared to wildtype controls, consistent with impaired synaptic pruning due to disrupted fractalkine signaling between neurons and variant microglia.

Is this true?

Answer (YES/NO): NO